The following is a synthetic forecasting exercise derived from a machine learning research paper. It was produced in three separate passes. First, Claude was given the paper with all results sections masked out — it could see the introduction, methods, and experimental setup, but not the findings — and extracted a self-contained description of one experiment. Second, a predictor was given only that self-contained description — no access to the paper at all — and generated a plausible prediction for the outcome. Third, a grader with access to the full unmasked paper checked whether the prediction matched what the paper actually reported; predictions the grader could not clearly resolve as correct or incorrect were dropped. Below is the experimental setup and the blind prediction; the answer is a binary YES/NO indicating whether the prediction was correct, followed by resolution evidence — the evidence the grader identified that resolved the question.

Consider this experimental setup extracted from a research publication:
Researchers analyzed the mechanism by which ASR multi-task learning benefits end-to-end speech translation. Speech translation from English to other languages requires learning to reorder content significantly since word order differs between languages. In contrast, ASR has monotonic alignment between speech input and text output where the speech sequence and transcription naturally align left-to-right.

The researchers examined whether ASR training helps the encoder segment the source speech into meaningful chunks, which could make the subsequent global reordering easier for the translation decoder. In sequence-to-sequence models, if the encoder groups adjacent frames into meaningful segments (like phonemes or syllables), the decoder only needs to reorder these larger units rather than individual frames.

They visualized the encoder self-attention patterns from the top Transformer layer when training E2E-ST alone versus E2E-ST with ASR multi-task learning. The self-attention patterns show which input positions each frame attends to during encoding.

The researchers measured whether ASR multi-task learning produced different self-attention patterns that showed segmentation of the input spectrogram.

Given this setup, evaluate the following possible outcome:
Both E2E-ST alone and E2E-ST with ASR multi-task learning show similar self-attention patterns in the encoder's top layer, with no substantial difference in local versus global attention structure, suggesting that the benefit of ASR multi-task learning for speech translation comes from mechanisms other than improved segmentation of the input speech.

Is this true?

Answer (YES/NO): NO